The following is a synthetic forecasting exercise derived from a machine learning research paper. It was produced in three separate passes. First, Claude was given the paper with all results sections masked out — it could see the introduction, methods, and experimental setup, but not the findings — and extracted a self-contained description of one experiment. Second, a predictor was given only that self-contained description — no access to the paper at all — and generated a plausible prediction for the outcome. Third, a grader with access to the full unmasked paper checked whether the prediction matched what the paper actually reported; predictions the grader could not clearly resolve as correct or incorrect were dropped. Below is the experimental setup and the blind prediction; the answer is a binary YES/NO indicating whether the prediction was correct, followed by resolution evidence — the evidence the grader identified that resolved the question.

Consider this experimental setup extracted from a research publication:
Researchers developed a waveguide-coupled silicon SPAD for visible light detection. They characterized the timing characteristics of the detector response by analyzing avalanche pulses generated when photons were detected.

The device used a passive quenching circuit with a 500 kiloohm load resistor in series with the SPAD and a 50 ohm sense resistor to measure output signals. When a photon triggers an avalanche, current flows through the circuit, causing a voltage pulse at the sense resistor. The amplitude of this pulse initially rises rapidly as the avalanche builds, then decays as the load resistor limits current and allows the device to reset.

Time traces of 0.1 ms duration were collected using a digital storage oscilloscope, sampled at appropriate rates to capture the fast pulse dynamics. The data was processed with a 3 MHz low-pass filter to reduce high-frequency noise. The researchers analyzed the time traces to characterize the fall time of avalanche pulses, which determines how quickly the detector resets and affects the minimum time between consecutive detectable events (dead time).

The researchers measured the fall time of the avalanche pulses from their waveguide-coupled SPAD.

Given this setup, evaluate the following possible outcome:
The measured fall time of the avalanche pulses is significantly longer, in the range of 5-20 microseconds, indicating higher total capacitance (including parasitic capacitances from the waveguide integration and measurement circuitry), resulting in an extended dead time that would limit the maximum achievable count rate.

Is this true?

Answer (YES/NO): NO